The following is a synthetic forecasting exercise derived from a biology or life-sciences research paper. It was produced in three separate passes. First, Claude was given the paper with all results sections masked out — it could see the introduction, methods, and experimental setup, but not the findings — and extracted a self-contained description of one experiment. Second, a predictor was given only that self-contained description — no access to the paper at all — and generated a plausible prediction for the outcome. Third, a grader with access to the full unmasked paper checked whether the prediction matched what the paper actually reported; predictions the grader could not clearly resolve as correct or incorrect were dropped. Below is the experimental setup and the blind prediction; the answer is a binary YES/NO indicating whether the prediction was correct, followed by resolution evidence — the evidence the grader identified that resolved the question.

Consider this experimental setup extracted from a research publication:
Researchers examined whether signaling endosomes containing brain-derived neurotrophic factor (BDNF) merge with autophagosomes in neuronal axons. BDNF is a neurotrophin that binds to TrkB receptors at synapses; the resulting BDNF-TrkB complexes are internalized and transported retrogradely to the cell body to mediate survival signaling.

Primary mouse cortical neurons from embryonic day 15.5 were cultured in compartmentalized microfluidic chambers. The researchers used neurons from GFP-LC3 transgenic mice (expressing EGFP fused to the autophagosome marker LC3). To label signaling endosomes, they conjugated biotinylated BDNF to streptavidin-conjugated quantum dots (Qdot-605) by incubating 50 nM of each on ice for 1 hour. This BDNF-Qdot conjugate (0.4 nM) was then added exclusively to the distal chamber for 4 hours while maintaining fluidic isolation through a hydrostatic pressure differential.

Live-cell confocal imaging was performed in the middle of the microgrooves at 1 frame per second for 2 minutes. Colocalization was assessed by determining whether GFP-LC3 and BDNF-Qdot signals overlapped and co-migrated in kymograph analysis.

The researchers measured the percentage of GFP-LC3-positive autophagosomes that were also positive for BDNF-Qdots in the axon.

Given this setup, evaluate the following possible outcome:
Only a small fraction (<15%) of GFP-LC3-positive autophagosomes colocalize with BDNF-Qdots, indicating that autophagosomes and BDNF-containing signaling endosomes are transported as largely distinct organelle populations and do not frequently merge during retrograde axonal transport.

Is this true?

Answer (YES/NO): YES